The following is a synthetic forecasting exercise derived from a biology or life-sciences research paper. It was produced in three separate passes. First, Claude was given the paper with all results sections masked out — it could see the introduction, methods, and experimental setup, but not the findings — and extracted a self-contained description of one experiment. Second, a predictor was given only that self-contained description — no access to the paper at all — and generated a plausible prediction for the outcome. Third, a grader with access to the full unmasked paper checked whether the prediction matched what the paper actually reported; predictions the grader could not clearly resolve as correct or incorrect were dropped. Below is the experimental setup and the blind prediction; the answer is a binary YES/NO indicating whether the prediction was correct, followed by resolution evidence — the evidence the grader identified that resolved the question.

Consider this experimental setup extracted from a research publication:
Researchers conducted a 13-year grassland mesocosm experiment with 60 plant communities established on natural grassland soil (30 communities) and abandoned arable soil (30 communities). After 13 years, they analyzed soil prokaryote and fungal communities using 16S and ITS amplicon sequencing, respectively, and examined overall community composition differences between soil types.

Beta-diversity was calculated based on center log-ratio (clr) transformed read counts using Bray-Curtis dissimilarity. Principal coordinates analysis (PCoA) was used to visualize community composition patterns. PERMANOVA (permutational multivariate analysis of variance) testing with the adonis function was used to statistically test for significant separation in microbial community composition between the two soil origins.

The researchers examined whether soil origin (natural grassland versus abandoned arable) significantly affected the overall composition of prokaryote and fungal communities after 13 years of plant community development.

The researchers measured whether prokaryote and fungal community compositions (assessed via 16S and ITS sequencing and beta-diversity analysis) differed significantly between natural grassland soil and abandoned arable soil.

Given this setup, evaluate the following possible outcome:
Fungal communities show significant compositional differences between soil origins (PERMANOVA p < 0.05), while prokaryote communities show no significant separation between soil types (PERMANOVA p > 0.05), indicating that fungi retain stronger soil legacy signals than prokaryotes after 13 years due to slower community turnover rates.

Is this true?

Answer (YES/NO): NO